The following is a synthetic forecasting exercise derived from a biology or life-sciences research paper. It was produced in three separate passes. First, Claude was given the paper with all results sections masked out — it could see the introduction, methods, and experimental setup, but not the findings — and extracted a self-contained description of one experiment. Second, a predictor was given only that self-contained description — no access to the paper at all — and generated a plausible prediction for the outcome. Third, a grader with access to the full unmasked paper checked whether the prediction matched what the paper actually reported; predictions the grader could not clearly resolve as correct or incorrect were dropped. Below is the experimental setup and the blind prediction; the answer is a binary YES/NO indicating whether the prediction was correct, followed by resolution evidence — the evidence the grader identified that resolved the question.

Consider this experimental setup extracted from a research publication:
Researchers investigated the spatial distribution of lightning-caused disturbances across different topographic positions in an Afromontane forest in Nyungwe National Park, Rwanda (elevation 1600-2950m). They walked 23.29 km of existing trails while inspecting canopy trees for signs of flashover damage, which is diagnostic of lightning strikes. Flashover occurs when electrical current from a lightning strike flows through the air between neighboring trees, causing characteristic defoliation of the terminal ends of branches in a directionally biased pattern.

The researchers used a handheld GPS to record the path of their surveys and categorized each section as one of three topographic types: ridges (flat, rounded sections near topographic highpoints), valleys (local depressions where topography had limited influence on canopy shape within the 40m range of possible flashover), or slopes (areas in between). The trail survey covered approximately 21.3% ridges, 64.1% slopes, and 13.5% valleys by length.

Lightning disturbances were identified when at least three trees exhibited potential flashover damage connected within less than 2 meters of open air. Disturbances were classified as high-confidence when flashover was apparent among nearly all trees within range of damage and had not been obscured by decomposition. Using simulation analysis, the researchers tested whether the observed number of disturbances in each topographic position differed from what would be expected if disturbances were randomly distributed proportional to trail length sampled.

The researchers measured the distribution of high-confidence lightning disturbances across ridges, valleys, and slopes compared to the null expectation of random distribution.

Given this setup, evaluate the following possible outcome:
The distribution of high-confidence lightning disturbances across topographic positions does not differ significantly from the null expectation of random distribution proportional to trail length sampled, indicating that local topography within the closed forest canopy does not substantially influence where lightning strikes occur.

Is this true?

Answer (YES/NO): NO